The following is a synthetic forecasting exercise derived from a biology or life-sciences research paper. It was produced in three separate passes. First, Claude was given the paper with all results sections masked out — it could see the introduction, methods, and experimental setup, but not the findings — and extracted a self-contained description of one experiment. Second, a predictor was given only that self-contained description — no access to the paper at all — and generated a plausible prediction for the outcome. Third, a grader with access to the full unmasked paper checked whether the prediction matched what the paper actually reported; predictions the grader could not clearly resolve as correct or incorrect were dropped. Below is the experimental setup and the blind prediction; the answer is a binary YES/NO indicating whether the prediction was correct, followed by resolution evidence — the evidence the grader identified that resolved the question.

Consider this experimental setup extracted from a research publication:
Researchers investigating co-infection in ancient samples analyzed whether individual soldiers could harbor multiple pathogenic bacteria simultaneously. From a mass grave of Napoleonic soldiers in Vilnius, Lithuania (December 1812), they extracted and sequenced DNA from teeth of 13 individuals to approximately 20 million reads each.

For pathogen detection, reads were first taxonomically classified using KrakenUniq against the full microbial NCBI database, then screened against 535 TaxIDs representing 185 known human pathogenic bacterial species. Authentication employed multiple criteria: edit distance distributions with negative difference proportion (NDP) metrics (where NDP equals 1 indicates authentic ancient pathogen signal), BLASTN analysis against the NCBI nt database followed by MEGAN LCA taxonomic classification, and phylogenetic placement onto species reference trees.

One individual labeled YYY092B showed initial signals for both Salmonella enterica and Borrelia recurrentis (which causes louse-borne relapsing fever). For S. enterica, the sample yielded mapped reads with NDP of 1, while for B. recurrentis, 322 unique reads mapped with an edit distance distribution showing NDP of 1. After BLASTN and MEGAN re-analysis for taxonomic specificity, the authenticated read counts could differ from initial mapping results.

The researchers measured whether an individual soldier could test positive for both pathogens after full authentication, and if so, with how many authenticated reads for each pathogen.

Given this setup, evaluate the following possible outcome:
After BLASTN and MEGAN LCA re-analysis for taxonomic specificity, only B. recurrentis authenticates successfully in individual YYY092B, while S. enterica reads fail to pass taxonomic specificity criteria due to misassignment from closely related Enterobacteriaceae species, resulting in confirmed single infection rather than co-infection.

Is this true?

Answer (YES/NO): NO